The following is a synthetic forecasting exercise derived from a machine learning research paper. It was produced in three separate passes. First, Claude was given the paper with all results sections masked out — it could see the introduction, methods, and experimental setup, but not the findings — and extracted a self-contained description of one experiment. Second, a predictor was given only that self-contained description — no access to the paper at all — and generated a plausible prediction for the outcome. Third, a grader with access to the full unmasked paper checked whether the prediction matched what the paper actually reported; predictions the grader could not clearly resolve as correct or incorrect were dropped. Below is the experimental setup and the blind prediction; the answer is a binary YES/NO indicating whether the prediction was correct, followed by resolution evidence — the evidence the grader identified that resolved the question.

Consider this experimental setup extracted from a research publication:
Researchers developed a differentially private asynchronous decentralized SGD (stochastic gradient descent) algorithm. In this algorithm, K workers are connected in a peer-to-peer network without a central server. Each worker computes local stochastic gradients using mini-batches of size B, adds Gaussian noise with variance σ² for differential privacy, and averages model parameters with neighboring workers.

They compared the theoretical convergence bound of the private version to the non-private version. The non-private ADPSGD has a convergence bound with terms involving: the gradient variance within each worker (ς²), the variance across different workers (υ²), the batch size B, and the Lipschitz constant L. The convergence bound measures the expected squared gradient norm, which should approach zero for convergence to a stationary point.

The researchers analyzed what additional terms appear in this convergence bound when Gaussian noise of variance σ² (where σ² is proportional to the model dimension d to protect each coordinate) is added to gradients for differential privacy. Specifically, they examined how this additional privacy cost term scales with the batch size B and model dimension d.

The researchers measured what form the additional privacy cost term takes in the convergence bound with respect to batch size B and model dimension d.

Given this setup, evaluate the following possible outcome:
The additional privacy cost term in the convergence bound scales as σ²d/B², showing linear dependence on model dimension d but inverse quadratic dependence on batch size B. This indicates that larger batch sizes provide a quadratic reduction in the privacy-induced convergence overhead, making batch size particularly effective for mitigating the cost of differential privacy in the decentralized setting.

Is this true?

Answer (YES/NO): YES